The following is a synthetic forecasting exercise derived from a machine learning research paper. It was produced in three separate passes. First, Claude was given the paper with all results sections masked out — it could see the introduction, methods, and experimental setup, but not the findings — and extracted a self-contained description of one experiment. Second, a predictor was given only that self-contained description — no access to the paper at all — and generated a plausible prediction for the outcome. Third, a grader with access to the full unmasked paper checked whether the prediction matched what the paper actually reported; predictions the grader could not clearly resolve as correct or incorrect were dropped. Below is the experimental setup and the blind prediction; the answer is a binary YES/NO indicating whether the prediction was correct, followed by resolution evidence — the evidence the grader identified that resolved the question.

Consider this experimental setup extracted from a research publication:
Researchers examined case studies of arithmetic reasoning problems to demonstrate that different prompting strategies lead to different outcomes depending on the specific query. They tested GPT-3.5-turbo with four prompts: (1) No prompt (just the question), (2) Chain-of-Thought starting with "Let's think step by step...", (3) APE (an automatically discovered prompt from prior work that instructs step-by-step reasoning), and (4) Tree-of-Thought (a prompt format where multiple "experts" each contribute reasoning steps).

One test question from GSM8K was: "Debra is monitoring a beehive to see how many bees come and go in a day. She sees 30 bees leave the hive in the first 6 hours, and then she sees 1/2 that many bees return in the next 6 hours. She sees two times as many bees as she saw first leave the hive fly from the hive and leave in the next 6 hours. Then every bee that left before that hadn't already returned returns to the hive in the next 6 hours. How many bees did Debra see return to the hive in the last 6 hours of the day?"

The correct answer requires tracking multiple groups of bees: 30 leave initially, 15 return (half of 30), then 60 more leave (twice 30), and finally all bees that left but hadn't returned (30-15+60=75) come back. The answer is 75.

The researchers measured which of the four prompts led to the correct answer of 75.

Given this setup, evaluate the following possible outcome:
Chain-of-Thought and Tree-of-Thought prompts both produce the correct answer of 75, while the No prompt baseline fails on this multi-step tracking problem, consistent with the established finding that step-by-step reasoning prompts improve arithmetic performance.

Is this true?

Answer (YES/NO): NO